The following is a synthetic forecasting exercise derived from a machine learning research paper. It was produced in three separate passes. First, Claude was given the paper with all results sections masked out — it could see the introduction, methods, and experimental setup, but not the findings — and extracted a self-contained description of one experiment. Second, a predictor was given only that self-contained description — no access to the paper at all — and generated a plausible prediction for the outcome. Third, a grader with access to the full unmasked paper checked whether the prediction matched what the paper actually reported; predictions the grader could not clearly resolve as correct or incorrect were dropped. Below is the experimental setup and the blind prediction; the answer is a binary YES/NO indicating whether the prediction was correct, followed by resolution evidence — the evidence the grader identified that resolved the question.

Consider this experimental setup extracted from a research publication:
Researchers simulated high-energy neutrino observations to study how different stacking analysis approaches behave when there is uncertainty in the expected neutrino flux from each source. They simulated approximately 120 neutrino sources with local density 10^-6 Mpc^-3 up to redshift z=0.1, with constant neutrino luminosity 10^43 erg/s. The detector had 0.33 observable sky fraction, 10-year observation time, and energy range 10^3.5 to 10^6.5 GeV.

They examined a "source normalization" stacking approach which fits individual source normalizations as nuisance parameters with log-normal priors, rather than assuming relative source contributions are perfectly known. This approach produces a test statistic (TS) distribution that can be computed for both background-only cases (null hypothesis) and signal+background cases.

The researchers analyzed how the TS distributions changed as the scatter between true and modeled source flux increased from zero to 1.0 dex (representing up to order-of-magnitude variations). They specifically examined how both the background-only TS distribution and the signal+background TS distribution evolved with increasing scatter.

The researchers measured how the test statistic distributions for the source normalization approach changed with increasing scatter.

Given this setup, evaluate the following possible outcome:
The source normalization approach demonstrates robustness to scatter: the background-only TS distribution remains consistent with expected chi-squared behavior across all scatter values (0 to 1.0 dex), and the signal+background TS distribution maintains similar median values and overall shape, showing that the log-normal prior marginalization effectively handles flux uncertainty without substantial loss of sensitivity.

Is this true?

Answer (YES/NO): NO